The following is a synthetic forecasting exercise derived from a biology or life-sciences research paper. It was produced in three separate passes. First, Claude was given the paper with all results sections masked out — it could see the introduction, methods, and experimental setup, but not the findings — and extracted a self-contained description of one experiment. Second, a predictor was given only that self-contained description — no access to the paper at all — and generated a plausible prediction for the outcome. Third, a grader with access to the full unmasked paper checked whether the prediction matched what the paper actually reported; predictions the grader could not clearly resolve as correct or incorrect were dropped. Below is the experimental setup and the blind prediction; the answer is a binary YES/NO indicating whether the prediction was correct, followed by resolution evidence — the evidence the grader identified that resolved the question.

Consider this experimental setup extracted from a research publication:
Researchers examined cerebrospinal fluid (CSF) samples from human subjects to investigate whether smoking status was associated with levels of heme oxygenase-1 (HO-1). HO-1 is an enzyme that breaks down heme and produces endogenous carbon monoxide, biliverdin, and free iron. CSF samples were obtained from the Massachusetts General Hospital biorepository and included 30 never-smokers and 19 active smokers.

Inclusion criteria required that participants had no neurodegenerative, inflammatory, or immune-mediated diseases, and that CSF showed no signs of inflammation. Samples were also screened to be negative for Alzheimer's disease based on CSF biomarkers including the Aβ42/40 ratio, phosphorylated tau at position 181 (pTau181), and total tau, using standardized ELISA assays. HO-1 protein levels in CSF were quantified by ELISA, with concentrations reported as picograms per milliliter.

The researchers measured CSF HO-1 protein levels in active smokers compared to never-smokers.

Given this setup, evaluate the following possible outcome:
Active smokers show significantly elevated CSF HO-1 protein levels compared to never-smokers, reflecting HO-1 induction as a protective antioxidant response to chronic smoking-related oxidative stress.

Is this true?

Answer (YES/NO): YES